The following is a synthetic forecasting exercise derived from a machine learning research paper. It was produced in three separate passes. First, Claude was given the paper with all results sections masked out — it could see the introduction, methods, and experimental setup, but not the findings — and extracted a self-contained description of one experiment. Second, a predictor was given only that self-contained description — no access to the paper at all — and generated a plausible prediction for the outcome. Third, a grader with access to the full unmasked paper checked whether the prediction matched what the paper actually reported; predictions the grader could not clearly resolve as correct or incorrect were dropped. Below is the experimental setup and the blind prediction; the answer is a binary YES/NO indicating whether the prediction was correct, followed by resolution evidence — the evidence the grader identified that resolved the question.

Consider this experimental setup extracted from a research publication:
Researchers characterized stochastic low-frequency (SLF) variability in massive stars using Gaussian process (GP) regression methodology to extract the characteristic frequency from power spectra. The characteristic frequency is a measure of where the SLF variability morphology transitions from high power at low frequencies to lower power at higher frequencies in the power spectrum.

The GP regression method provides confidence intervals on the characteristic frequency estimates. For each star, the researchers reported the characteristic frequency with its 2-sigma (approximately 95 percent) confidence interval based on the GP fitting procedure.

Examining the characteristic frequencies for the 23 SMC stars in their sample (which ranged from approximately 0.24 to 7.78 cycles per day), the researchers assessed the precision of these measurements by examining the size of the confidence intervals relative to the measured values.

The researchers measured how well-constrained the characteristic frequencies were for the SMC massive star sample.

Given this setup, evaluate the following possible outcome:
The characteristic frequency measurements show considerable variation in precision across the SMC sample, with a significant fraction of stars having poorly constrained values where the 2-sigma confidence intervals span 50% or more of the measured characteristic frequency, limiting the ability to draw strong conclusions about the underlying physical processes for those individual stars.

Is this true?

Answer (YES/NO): YES